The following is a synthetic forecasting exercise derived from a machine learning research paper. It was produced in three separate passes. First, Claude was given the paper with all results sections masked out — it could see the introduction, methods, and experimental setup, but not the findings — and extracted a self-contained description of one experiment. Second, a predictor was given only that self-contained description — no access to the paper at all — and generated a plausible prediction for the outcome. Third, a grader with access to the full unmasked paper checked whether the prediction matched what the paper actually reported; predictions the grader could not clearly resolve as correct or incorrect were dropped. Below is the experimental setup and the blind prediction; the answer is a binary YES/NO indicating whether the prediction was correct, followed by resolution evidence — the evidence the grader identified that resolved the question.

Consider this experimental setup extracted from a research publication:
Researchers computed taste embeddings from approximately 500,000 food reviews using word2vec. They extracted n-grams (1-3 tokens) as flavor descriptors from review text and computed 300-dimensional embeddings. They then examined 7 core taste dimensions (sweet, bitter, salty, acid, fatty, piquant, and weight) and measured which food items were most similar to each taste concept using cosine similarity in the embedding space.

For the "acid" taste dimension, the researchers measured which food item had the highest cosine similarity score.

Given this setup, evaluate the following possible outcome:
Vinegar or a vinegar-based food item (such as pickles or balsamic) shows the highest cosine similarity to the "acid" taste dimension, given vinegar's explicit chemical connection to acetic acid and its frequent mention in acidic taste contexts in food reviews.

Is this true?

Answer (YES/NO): NO